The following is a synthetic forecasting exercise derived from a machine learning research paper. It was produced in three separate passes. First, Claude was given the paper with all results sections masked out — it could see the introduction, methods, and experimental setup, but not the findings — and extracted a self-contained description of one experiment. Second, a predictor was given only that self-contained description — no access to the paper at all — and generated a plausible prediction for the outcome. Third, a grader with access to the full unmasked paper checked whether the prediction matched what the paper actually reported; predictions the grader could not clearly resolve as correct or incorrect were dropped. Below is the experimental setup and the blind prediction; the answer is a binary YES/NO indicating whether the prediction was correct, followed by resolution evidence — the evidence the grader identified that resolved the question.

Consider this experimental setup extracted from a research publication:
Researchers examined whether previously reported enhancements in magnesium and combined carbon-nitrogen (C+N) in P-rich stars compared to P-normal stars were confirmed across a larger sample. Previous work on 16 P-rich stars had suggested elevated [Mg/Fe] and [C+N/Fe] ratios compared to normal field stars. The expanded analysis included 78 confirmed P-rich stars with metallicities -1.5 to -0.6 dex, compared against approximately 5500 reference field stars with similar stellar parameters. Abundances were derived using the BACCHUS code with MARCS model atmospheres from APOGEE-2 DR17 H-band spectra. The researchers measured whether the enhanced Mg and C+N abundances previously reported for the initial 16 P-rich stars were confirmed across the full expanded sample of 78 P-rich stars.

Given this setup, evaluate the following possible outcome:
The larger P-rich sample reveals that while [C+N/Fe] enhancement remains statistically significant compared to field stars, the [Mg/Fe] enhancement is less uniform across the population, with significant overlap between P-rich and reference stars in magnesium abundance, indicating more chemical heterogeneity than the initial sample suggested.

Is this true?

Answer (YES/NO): NO